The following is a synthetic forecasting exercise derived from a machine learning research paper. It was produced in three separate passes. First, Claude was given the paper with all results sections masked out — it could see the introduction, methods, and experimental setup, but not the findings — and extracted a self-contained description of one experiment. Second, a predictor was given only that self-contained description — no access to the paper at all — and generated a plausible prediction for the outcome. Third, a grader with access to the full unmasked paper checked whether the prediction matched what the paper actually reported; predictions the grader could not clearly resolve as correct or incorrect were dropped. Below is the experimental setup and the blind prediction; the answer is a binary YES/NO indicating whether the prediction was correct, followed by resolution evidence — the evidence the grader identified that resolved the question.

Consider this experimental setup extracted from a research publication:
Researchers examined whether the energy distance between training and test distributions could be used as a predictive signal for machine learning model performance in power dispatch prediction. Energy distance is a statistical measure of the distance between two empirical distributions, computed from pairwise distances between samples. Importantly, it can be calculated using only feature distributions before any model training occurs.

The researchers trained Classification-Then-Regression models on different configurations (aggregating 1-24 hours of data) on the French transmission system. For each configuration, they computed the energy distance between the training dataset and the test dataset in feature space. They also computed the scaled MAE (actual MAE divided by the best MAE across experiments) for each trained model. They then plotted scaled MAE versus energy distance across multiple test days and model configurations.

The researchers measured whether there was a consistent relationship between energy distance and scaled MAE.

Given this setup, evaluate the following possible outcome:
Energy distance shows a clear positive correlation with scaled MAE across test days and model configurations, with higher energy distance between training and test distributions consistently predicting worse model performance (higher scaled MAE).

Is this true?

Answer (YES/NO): YES